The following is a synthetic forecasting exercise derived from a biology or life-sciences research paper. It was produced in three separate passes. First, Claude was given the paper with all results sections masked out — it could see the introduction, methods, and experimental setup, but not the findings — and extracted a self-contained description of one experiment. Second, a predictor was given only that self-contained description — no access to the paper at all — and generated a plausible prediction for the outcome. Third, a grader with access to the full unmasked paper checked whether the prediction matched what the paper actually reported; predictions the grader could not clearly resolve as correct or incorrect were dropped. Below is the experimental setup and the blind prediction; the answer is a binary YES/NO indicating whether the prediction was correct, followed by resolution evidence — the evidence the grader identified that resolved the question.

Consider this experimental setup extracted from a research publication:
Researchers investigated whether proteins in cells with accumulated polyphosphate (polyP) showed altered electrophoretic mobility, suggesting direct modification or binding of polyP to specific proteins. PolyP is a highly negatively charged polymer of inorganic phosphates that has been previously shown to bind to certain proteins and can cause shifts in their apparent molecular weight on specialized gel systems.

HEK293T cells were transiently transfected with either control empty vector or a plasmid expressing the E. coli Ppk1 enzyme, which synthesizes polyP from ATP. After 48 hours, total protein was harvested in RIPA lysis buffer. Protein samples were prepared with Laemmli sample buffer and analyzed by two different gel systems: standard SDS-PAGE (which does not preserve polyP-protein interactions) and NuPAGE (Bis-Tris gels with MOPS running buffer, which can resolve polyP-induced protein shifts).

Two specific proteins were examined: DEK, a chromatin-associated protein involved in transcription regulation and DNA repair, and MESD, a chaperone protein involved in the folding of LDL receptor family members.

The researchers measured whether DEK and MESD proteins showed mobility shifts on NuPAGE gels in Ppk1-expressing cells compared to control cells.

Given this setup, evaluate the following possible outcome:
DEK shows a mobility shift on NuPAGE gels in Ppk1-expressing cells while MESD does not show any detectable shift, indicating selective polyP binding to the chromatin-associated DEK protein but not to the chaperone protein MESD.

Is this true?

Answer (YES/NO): NO